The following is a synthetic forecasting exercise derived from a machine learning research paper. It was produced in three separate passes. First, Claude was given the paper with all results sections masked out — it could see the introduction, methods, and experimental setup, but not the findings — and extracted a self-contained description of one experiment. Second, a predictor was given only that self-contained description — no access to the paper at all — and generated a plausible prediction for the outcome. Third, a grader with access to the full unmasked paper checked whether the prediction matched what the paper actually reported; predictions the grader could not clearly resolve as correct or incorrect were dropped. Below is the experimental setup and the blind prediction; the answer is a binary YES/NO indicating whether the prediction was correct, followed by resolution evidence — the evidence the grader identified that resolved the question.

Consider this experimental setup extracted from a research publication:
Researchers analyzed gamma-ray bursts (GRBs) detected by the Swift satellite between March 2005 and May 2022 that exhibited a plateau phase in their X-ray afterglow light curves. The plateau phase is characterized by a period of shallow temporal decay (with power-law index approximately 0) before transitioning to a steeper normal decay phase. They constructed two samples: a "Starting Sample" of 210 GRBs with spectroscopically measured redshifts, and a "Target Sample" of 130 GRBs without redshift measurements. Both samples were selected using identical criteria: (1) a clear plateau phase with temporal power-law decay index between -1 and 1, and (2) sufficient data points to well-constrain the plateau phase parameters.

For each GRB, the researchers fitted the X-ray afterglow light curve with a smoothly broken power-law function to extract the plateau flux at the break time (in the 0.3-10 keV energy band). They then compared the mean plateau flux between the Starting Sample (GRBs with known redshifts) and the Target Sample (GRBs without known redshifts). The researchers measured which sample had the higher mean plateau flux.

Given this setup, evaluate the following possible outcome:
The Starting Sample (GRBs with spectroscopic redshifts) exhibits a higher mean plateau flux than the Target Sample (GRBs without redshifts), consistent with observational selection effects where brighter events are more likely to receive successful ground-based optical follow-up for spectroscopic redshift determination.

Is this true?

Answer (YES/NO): NO